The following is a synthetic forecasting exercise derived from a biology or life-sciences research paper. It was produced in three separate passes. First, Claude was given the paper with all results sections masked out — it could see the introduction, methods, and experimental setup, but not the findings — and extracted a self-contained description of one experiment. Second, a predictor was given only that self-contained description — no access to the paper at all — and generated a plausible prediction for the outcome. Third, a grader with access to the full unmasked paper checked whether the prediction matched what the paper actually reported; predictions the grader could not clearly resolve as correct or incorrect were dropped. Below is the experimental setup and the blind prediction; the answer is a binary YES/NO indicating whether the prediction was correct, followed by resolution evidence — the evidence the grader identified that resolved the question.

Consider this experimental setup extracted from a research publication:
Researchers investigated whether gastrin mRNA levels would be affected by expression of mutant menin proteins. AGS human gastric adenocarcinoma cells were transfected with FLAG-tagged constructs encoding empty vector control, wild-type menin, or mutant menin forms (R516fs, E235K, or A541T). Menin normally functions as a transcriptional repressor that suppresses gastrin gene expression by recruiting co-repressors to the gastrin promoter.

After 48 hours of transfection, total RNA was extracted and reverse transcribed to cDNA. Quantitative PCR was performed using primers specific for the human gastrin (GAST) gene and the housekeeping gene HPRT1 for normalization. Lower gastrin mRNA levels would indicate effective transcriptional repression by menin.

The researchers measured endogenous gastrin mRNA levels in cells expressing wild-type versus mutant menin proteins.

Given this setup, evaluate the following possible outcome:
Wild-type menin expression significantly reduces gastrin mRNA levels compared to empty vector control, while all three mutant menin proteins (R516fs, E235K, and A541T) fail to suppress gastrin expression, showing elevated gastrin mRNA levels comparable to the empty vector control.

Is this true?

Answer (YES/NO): NO